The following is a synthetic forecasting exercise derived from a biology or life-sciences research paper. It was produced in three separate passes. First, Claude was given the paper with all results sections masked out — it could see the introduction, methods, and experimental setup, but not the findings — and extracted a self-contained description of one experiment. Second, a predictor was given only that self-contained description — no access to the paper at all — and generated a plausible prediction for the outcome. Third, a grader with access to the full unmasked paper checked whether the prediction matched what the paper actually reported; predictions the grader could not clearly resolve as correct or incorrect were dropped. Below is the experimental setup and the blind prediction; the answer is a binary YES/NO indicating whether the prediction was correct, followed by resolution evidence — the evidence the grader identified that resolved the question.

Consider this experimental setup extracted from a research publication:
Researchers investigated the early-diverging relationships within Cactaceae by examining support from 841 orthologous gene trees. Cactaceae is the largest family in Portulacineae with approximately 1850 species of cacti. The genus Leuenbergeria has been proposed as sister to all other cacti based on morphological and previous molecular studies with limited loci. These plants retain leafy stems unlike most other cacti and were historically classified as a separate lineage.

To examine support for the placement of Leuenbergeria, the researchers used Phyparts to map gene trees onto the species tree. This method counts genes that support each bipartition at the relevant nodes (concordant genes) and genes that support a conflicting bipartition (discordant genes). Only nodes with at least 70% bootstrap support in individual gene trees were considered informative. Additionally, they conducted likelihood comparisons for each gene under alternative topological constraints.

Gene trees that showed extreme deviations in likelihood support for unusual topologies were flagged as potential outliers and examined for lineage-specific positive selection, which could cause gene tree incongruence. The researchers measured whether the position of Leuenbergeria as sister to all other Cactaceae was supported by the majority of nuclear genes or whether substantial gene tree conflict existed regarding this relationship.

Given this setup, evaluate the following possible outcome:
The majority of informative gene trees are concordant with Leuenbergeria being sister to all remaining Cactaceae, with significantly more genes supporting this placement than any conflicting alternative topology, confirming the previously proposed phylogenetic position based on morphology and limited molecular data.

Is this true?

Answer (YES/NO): NO